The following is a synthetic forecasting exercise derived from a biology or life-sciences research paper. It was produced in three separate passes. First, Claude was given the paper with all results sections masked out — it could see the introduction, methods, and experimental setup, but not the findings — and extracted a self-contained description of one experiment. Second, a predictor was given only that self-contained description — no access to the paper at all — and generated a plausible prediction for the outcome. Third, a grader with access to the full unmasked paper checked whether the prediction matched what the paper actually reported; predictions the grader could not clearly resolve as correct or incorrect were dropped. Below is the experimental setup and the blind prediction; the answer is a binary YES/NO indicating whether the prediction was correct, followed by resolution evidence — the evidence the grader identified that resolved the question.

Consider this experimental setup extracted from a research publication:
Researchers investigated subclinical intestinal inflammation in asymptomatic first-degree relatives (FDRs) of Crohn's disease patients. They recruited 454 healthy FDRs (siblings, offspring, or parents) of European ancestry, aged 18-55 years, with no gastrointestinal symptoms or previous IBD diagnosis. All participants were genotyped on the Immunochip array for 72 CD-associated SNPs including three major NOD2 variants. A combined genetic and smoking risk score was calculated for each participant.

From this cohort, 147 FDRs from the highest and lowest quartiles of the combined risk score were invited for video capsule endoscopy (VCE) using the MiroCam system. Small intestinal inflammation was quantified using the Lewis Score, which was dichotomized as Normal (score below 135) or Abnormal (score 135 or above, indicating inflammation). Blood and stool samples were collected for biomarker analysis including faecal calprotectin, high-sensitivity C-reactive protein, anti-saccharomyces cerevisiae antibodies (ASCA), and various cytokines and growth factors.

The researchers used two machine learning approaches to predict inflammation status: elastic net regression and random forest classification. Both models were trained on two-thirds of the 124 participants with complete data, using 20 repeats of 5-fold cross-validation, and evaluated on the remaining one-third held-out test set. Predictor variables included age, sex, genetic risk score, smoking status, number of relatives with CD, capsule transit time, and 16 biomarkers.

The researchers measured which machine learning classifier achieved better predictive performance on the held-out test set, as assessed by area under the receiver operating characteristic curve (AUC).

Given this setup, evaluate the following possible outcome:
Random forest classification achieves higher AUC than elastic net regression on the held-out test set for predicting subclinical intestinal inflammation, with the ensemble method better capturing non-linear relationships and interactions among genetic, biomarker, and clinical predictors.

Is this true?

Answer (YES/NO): YES